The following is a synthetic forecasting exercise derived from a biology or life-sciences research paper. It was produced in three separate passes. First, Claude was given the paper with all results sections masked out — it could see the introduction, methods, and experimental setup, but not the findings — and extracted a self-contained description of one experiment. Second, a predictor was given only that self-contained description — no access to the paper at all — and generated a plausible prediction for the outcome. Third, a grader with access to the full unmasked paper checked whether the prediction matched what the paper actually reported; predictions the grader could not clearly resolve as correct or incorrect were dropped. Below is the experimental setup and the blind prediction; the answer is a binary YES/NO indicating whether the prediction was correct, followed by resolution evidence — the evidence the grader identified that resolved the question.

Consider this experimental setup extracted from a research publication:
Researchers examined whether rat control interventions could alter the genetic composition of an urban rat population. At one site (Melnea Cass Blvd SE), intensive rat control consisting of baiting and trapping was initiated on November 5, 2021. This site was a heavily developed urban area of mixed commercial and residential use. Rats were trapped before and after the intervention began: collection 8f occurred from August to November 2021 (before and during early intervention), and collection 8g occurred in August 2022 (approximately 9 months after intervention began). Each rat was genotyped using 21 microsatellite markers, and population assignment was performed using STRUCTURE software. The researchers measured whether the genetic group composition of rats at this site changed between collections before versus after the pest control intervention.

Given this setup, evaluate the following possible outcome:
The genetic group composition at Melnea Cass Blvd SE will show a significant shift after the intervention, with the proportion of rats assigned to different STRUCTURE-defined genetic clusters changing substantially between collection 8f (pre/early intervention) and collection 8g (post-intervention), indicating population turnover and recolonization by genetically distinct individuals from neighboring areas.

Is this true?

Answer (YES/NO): NO